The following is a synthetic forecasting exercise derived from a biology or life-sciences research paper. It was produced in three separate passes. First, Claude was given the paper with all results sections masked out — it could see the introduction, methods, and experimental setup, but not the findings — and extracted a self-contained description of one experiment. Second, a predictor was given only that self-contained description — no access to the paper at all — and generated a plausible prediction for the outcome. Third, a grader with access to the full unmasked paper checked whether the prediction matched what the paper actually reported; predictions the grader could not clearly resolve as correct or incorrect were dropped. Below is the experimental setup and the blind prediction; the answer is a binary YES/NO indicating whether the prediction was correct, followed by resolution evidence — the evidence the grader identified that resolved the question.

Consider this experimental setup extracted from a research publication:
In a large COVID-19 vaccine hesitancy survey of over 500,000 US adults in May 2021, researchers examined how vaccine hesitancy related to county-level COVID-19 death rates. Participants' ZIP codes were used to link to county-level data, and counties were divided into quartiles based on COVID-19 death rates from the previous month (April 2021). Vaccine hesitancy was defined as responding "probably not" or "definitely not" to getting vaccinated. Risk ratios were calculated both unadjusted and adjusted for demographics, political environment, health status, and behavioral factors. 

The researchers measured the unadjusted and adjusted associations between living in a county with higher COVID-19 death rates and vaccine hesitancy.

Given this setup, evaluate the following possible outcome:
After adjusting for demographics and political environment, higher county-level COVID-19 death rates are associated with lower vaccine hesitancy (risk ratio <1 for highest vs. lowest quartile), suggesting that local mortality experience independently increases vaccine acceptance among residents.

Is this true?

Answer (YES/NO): NO